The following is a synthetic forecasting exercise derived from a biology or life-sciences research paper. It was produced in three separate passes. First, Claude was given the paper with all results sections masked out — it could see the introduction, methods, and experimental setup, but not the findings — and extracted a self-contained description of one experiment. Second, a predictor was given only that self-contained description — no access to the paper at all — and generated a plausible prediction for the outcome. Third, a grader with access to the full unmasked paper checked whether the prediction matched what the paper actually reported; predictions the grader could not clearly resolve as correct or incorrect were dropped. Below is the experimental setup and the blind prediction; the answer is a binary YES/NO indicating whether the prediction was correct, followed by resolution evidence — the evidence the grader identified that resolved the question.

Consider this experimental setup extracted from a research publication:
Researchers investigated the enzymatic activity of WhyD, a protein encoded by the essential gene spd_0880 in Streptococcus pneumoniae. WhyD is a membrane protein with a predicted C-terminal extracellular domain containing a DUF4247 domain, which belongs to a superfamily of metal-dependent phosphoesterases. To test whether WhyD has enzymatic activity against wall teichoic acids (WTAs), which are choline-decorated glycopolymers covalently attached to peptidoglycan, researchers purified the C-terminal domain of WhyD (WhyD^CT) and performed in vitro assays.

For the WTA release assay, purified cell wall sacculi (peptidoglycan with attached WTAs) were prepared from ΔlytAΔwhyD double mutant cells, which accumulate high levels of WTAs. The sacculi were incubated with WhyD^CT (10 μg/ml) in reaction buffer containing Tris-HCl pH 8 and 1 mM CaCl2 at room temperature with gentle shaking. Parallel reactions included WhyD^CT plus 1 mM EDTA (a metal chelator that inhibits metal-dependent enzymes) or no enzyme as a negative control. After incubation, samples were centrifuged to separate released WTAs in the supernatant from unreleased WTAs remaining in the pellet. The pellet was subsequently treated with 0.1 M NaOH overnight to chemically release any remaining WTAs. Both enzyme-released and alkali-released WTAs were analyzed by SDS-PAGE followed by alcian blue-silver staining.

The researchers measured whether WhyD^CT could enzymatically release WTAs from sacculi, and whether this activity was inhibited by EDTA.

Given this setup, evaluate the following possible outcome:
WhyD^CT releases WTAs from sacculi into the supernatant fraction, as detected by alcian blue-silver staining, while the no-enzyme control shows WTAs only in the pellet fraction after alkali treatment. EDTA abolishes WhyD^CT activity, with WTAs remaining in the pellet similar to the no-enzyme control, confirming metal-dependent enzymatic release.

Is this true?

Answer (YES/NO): YES